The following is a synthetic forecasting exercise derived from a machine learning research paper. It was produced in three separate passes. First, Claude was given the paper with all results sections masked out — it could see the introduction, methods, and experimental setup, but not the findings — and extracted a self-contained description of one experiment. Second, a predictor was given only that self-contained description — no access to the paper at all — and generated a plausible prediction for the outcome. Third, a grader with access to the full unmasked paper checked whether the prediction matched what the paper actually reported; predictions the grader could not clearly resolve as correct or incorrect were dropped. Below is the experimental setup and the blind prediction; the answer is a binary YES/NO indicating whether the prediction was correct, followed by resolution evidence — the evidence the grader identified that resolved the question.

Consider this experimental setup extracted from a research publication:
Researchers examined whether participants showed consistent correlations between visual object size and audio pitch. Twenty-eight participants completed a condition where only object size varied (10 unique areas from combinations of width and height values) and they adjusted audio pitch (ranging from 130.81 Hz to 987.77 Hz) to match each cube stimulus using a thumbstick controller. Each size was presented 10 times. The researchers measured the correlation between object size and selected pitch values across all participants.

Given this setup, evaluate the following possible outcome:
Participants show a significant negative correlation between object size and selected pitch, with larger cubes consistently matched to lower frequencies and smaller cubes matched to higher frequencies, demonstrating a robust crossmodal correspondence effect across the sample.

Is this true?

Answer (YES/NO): NO